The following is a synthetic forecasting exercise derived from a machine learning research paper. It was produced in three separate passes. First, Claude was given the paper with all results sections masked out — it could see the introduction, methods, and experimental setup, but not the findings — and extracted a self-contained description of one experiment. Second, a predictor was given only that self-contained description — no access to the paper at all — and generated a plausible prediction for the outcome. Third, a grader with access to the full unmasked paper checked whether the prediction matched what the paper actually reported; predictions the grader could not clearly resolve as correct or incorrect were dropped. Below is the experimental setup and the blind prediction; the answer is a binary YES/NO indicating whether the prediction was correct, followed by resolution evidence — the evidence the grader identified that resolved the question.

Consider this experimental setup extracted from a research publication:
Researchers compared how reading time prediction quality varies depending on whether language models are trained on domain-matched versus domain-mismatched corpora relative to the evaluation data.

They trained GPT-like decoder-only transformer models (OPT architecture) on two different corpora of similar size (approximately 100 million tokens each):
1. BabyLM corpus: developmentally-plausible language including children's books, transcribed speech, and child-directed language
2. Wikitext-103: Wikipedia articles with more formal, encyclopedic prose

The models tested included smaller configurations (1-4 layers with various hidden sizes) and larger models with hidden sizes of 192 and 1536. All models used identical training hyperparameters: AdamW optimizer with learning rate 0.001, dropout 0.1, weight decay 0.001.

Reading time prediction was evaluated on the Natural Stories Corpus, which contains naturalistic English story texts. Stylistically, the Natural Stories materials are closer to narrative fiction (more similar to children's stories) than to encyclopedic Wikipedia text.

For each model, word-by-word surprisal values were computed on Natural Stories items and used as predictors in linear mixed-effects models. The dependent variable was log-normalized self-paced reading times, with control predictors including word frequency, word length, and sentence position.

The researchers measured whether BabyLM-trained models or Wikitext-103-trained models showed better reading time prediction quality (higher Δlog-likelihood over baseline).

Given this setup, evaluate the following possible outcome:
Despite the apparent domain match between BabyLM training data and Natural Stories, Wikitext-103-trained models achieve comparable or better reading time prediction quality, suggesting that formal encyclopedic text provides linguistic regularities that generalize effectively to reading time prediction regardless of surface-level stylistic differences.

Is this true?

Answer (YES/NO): YES